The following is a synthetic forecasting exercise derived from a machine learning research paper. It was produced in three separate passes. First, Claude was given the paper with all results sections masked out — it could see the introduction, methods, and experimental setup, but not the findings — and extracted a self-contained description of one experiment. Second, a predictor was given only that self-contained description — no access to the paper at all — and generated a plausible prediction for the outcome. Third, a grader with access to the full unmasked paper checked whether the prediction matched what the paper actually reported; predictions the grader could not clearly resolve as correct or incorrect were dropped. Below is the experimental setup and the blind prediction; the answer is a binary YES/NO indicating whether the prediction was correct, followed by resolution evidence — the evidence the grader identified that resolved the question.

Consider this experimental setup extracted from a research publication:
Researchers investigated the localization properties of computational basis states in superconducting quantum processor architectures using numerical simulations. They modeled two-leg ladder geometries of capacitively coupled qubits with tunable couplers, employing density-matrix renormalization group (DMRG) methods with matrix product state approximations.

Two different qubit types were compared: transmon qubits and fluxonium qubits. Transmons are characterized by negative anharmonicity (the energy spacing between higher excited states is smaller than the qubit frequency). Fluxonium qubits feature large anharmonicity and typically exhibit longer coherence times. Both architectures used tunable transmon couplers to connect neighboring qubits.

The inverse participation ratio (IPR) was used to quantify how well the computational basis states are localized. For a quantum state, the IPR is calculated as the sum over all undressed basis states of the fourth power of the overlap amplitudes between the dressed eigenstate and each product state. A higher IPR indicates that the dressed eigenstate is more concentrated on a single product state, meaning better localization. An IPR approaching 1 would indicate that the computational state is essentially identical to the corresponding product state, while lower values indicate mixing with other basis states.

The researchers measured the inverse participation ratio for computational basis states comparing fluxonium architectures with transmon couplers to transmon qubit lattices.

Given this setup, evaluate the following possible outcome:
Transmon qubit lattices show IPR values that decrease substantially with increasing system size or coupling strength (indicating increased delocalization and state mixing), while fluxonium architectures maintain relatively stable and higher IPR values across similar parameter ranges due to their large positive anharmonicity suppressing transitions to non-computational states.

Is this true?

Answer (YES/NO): NO